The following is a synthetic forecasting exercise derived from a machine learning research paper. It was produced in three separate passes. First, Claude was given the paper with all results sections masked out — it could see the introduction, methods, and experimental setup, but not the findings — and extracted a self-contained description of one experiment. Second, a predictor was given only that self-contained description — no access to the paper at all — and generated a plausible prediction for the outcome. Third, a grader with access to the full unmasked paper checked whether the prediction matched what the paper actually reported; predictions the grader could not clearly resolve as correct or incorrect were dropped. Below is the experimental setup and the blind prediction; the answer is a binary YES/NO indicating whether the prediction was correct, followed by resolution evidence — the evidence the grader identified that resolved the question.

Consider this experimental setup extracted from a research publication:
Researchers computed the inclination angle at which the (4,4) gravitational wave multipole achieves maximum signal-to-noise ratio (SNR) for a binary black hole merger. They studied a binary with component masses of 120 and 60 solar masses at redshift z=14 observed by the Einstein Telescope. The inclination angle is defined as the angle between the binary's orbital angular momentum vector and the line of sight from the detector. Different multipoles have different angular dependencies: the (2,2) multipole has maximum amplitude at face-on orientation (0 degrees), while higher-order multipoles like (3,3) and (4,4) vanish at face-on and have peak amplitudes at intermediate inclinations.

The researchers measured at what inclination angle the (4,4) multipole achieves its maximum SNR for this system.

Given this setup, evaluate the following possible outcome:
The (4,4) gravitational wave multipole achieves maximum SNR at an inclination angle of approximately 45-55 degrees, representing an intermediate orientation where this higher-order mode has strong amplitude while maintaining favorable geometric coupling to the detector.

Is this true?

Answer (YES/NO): NO